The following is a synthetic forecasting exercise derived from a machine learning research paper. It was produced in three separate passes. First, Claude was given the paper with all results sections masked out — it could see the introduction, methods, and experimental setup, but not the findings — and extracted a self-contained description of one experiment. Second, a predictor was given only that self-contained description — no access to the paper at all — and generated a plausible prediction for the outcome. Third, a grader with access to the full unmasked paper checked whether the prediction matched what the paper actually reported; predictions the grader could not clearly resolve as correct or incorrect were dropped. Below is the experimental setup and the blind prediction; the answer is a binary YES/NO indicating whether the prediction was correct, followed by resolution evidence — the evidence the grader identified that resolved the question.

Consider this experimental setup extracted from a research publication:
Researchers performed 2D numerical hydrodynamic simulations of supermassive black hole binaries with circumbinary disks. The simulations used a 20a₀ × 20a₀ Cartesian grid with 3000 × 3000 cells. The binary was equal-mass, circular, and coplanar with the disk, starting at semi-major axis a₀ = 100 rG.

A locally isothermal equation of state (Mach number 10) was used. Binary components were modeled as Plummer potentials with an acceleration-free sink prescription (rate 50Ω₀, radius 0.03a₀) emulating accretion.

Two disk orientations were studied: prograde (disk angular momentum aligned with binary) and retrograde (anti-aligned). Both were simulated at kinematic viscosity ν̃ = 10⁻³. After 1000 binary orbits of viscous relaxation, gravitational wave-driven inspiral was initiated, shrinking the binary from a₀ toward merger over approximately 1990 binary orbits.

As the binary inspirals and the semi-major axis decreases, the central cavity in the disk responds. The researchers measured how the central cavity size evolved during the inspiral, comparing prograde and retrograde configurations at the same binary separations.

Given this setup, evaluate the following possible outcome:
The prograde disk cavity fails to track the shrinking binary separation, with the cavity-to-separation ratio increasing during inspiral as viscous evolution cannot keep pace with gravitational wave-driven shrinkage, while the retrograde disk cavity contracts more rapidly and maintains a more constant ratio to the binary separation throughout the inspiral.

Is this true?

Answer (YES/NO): NO